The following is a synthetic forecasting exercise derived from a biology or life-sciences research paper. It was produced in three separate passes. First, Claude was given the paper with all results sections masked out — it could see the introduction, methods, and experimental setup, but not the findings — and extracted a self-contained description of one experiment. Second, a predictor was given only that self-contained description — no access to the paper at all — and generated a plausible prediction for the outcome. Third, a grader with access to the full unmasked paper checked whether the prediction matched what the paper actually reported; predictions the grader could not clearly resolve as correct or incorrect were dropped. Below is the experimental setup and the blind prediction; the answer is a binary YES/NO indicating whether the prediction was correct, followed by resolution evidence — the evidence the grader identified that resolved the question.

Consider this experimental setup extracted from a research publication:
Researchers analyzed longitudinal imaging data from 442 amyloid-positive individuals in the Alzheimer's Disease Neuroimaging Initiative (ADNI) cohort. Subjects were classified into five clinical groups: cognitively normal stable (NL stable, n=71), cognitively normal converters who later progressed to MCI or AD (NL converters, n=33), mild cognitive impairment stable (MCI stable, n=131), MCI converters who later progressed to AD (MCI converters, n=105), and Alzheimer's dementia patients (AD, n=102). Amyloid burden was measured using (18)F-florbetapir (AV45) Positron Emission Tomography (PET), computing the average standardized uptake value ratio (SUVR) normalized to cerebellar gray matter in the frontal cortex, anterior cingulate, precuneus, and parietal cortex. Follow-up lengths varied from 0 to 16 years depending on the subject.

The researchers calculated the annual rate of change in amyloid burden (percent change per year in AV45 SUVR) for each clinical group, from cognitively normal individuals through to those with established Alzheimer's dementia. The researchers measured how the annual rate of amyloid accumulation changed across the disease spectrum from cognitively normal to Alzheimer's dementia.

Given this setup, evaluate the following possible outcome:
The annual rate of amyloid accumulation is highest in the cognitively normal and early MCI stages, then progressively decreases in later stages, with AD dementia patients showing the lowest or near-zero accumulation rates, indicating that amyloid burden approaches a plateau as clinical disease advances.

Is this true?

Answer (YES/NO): YES